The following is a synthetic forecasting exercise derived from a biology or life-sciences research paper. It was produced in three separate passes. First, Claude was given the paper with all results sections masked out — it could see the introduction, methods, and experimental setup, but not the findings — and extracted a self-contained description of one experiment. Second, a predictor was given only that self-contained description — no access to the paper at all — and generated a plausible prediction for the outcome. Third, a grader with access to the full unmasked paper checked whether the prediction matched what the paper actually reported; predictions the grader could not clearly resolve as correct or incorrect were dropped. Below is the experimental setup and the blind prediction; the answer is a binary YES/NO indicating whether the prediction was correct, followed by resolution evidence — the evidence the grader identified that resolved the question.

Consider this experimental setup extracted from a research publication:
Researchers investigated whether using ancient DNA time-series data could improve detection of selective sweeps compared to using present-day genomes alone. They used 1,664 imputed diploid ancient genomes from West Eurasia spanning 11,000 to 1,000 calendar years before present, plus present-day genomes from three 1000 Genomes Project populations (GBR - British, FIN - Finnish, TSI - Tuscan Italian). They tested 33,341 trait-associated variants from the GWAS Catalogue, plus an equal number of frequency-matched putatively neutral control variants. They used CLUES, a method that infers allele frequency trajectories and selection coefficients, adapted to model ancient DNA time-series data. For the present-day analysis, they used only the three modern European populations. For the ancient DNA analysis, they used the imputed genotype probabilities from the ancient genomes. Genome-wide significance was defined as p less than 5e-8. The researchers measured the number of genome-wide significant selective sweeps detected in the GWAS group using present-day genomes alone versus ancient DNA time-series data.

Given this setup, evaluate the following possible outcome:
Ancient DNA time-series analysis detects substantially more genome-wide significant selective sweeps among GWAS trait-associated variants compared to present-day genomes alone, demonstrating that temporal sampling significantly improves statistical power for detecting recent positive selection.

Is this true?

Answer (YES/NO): YES